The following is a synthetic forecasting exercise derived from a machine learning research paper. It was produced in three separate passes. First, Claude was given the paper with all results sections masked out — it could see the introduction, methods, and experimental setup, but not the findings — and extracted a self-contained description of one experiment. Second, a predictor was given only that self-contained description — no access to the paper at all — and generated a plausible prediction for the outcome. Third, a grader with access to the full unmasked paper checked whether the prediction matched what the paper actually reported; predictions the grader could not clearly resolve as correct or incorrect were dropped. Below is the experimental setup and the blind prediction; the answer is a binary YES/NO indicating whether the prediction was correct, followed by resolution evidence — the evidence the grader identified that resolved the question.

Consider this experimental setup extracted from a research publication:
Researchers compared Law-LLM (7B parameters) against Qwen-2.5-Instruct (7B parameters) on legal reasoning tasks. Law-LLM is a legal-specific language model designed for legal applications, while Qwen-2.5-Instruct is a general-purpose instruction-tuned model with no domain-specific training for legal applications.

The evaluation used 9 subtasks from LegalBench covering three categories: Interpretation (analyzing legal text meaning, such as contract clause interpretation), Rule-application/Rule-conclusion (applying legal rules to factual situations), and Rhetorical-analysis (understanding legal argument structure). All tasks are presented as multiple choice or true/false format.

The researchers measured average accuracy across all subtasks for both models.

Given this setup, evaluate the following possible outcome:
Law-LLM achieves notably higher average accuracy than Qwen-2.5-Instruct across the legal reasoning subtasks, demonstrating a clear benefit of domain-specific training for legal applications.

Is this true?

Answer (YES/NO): NO